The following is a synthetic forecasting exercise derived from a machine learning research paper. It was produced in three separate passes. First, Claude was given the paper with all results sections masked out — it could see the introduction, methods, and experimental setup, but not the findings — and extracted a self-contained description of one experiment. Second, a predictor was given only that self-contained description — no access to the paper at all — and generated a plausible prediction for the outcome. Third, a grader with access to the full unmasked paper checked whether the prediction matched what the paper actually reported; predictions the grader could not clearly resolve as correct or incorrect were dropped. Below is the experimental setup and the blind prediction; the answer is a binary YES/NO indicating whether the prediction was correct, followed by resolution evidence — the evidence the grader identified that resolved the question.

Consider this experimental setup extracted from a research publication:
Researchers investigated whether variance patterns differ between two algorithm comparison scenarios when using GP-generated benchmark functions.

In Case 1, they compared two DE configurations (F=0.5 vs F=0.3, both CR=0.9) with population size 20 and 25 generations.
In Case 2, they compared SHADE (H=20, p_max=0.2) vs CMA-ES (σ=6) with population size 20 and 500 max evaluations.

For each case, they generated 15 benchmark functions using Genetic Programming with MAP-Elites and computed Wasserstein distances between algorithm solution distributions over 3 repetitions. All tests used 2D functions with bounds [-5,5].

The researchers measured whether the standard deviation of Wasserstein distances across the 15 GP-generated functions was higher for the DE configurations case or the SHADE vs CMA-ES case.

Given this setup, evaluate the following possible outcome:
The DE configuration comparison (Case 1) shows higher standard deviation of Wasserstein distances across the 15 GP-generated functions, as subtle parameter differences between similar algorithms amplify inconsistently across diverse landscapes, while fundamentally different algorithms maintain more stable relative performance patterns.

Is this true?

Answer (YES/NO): YES